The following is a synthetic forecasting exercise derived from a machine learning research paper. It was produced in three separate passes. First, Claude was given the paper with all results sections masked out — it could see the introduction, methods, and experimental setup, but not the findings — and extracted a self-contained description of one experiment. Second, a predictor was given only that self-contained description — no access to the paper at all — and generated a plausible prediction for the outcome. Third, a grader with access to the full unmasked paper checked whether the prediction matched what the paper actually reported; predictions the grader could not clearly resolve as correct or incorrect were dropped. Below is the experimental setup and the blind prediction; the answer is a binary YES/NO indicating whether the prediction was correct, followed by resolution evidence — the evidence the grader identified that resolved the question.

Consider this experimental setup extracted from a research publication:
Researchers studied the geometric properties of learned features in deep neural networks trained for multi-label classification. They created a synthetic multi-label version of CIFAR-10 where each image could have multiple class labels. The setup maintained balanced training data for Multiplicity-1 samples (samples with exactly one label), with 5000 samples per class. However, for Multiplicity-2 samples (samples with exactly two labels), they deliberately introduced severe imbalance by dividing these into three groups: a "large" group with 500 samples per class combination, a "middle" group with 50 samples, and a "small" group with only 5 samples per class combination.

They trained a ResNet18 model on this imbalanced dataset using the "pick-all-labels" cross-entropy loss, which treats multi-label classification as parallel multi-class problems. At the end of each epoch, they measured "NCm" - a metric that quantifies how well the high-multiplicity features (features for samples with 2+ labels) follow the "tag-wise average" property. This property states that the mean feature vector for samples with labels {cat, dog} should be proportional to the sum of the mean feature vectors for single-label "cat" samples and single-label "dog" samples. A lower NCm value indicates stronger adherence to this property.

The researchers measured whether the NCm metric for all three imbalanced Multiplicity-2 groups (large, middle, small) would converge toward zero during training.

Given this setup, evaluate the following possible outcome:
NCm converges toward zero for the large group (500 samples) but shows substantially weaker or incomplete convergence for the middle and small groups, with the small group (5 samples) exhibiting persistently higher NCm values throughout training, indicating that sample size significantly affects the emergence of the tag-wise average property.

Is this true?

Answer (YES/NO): NO